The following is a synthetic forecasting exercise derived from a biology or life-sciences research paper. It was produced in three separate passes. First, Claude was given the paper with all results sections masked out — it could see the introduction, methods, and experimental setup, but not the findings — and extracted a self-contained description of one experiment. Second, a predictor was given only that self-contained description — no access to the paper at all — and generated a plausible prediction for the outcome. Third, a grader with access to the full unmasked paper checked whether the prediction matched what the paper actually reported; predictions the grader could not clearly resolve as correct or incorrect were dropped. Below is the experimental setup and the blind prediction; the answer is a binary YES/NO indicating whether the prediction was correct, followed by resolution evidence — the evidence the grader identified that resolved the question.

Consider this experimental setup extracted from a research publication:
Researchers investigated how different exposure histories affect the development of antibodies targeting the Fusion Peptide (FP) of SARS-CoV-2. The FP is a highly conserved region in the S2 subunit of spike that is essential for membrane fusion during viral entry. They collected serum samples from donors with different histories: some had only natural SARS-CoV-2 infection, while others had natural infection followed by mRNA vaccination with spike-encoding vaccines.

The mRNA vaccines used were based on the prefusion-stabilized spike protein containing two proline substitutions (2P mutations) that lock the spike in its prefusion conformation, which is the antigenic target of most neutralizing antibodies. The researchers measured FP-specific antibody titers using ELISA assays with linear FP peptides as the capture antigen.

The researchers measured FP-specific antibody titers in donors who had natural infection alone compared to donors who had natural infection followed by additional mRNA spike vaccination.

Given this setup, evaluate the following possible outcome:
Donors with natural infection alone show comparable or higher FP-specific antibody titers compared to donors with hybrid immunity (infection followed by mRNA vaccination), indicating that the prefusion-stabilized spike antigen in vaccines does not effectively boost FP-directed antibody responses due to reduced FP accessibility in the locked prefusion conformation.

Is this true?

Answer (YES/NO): YES